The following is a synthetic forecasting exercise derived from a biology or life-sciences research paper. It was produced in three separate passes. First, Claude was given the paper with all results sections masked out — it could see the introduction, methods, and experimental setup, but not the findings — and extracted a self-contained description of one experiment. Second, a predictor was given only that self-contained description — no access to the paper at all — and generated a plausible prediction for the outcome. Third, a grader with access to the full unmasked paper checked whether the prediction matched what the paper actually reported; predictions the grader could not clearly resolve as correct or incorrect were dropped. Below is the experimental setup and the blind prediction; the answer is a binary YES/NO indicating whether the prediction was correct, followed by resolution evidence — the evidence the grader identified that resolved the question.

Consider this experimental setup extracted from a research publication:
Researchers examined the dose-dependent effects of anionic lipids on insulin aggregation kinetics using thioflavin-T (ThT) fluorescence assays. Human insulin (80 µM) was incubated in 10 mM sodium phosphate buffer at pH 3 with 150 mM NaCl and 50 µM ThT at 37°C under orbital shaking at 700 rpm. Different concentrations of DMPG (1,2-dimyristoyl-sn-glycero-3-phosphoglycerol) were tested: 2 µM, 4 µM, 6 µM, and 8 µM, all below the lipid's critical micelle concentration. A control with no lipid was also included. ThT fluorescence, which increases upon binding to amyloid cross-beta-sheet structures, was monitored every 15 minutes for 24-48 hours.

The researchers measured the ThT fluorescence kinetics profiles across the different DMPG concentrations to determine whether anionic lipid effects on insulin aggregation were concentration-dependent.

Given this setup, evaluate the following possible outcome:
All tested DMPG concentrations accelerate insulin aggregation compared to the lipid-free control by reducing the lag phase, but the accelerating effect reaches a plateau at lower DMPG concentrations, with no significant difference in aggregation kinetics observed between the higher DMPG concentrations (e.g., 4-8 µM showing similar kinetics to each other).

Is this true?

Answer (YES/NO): NO